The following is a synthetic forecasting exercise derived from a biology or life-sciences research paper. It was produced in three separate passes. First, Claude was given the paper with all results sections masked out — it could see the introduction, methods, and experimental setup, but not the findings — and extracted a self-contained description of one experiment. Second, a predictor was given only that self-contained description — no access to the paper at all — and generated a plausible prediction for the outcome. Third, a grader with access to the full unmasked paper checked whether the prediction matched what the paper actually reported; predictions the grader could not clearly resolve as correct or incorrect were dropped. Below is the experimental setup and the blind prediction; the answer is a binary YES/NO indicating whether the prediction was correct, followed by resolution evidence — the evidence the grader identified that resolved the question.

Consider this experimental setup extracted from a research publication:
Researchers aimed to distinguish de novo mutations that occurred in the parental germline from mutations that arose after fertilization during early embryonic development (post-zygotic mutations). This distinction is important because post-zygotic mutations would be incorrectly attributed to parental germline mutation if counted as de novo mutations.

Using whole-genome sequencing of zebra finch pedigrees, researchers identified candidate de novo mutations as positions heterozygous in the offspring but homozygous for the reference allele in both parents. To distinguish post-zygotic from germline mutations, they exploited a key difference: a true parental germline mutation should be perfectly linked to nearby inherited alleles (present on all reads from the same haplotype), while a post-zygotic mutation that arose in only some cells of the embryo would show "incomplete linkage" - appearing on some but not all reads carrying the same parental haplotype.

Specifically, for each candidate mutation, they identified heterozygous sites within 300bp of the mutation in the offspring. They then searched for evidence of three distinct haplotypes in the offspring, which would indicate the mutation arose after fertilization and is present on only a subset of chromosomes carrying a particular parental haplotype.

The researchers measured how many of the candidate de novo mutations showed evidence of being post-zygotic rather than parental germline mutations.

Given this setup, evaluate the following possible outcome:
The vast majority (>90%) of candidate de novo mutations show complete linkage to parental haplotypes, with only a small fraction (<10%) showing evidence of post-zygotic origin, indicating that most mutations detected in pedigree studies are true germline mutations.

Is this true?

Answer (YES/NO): NO